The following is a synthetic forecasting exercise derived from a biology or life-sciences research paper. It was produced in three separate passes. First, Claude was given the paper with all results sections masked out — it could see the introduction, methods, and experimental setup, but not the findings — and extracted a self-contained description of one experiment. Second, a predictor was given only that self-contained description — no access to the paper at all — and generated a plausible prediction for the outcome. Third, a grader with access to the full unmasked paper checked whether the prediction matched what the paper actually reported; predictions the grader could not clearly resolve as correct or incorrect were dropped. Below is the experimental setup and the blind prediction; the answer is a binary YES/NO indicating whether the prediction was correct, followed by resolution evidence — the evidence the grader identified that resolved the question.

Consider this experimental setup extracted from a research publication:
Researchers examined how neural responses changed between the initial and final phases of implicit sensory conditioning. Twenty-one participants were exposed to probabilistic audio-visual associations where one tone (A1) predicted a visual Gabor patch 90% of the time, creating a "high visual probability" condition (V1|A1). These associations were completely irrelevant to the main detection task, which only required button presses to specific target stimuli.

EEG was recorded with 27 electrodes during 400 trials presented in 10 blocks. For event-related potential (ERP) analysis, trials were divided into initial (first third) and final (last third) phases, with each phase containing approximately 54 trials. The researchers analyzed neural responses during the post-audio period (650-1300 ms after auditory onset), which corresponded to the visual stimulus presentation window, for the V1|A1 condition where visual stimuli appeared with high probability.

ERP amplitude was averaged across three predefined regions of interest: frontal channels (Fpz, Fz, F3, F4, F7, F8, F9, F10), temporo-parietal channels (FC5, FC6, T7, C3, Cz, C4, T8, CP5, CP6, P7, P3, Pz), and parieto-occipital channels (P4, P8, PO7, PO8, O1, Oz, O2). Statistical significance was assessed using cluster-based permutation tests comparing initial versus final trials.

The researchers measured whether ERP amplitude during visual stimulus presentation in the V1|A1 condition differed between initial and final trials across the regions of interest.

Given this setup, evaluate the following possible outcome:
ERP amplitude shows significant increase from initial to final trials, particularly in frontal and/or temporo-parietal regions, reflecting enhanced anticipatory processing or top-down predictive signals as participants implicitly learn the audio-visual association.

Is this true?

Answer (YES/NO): NO